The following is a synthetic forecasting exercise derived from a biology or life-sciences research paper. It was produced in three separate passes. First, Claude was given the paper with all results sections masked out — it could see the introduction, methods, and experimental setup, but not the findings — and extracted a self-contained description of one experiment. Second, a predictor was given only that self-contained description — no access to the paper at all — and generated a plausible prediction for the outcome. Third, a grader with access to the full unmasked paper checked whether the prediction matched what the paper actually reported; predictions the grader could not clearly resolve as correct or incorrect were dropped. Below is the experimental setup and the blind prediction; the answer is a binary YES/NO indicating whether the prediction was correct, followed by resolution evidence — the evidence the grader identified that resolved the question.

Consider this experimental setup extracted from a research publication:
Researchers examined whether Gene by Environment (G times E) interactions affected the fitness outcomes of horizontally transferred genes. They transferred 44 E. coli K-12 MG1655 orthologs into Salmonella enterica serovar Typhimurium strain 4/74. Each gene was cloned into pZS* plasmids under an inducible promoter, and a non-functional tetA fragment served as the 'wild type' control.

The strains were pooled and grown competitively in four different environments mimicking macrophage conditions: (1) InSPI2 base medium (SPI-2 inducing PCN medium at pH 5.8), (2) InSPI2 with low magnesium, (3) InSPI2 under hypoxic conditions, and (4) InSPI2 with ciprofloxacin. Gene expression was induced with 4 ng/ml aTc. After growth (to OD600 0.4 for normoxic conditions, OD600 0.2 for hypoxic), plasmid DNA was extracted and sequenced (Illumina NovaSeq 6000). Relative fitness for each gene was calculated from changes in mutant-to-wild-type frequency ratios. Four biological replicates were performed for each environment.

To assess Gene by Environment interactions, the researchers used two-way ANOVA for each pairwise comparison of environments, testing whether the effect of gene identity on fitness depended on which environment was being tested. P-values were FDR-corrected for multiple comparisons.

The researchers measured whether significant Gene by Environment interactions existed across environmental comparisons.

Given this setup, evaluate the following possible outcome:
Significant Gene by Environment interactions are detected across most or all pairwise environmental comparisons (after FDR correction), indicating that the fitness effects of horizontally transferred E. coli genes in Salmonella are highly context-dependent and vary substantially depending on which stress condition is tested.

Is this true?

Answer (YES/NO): YES